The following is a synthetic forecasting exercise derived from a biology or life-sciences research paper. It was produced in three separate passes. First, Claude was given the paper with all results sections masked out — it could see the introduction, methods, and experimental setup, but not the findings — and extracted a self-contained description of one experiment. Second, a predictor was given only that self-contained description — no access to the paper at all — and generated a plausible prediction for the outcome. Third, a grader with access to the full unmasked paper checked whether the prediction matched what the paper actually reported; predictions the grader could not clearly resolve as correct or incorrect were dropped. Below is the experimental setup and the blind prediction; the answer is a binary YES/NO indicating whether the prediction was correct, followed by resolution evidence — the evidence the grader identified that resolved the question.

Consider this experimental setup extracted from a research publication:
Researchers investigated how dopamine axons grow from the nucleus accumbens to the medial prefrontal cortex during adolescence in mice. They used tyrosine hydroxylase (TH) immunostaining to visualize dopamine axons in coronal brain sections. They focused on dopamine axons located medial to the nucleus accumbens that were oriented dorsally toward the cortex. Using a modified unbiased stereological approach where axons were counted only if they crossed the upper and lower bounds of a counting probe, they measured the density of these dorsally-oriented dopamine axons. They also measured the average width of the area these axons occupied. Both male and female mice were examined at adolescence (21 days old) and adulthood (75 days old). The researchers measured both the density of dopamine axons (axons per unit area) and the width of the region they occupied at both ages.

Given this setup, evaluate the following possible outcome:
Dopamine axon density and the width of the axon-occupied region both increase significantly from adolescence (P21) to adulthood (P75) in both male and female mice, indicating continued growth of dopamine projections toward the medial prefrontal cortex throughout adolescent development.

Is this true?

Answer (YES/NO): NO